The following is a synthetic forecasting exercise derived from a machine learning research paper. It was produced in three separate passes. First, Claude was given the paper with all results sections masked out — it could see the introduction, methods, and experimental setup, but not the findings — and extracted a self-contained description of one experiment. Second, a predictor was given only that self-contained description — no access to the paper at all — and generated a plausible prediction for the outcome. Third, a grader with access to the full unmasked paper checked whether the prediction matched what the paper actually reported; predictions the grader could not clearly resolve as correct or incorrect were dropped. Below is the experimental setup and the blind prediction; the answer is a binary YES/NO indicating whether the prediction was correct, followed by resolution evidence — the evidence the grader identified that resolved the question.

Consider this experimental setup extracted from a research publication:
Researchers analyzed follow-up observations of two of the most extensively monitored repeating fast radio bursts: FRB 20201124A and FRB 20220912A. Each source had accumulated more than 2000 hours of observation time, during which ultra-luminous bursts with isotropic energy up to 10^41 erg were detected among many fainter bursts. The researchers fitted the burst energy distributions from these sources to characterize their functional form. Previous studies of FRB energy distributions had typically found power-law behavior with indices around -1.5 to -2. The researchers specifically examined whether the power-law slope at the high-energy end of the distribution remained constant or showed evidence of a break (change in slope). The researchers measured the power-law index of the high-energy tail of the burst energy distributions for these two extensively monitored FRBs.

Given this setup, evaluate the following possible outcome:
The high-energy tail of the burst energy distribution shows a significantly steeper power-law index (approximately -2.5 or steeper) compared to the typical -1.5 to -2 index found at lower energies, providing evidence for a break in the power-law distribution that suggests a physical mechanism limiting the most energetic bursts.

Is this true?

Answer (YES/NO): NO